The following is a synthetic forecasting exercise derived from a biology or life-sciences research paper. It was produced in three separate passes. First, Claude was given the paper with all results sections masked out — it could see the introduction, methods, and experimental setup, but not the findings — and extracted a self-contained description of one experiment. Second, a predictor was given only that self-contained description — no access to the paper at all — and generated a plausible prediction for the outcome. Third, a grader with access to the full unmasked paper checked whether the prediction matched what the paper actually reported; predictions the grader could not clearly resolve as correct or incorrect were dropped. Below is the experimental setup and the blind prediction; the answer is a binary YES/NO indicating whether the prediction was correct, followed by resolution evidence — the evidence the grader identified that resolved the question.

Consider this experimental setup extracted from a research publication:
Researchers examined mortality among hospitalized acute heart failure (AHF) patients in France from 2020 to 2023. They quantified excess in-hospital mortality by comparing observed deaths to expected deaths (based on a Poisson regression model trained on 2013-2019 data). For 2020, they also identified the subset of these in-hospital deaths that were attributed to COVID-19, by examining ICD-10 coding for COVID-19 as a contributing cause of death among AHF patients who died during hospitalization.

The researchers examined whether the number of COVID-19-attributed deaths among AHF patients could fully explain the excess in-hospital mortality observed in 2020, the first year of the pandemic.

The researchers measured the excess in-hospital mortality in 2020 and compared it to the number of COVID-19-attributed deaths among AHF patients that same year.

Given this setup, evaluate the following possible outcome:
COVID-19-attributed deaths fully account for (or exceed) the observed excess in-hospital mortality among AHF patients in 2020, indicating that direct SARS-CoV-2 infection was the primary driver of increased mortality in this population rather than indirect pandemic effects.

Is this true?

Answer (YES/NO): YES